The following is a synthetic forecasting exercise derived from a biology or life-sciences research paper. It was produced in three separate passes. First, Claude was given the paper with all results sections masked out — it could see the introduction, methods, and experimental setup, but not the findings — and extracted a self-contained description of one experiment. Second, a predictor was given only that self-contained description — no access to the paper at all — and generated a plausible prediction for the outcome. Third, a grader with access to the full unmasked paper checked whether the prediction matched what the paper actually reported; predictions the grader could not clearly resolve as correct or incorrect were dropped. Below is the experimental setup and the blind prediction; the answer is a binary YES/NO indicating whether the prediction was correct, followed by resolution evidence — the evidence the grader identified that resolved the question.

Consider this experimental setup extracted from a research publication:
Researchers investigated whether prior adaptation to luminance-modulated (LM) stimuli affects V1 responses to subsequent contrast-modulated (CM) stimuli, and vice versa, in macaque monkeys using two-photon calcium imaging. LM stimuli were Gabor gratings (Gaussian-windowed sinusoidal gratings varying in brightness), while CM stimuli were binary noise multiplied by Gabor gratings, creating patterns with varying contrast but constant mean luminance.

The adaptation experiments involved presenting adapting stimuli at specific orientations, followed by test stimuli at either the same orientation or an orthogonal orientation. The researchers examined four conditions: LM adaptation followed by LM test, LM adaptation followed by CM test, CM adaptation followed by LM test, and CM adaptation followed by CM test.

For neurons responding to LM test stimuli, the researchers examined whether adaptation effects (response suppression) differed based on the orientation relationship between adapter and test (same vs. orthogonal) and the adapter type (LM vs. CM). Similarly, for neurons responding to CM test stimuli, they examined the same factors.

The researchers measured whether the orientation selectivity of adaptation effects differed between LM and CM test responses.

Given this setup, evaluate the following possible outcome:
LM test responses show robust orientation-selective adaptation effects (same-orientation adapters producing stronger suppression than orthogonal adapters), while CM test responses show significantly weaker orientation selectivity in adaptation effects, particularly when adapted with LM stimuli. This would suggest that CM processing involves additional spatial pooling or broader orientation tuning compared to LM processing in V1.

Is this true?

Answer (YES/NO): NO